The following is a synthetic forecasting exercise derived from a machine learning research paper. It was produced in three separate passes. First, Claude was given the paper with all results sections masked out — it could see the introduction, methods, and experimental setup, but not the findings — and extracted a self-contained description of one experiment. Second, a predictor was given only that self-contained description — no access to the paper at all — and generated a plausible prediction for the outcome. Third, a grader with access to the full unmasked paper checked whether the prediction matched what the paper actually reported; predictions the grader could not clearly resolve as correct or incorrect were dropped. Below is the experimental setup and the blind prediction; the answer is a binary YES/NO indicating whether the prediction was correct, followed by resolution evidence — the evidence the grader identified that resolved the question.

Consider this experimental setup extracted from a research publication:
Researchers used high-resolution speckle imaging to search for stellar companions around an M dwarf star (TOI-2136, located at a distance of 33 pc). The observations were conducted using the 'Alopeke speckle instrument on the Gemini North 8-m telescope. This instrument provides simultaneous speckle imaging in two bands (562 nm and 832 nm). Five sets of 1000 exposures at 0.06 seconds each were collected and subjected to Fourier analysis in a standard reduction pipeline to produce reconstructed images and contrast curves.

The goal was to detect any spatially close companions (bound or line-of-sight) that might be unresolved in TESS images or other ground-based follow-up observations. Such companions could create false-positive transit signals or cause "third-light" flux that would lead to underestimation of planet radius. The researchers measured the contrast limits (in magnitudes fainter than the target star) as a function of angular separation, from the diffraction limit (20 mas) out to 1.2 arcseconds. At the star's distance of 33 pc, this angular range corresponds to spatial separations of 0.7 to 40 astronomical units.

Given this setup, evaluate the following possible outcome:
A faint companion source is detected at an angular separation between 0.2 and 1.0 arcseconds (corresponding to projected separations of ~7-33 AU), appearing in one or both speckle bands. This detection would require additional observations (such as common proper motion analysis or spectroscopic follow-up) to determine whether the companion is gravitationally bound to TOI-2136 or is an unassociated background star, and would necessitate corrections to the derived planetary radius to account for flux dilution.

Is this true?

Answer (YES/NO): NO